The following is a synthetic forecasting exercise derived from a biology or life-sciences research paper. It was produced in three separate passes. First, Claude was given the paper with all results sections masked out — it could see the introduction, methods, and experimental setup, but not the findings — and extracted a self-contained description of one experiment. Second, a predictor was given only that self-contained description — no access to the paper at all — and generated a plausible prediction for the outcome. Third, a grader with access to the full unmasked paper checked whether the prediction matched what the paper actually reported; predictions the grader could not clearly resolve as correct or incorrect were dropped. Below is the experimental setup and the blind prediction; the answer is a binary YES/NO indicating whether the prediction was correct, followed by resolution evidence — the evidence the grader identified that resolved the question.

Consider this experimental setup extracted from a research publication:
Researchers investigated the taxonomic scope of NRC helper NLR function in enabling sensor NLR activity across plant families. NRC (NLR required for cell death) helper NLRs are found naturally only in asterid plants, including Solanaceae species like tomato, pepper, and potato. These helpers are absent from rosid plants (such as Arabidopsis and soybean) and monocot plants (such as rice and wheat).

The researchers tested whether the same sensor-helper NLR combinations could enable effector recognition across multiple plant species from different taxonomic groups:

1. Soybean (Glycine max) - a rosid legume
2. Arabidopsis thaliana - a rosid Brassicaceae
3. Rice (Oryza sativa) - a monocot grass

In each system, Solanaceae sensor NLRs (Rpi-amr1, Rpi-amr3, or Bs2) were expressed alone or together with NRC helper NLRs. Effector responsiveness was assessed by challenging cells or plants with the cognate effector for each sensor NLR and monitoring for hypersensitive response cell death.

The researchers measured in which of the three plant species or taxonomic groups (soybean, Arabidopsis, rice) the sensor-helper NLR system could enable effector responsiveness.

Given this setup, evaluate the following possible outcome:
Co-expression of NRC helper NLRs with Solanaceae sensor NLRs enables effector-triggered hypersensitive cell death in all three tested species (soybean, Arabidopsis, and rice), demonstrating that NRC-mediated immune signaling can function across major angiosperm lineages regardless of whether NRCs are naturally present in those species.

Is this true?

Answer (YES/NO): YES